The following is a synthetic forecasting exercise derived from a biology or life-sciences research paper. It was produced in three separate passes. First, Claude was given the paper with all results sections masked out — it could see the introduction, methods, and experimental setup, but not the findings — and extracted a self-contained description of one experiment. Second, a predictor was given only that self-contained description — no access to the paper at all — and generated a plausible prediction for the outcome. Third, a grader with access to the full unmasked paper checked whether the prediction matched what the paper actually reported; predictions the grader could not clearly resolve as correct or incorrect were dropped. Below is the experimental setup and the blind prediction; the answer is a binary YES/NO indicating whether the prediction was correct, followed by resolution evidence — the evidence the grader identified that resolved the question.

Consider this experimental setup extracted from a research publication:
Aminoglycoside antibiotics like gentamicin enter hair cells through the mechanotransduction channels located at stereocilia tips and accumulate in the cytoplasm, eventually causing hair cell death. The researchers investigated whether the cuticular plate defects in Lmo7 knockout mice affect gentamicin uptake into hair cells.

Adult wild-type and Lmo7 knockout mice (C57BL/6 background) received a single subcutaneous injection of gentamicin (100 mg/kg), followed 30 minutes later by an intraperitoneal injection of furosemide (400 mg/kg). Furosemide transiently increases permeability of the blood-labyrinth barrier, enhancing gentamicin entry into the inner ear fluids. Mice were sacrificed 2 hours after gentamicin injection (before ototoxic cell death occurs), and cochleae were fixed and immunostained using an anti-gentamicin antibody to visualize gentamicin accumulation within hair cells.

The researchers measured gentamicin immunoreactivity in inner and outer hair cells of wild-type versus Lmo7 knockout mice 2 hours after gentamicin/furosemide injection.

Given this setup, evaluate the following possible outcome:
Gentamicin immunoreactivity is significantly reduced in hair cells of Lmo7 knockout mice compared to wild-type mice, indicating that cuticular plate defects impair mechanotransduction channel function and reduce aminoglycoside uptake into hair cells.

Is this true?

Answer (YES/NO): YES